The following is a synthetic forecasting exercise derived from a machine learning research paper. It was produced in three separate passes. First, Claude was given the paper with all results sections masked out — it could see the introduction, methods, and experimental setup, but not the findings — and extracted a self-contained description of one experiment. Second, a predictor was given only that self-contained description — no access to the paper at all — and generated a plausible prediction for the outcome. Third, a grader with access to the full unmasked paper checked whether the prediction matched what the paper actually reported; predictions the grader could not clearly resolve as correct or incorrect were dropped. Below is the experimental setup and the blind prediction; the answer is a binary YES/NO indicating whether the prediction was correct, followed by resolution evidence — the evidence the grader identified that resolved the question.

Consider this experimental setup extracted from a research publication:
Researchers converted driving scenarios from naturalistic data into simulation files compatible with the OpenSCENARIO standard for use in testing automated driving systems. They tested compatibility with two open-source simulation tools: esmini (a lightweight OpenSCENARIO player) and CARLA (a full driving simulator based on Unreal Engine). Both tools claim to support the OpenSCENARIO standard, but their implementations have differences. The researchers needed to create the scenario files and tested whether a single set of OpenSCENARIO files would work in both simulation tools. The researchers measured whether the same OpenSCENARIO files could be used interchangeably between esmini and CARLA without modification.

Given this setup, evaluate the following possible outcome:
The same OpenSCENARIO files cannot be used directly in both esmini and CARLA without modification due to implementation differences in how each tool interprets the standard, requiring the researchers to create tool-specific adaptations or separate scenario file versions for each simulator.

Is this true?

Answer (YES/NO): YES